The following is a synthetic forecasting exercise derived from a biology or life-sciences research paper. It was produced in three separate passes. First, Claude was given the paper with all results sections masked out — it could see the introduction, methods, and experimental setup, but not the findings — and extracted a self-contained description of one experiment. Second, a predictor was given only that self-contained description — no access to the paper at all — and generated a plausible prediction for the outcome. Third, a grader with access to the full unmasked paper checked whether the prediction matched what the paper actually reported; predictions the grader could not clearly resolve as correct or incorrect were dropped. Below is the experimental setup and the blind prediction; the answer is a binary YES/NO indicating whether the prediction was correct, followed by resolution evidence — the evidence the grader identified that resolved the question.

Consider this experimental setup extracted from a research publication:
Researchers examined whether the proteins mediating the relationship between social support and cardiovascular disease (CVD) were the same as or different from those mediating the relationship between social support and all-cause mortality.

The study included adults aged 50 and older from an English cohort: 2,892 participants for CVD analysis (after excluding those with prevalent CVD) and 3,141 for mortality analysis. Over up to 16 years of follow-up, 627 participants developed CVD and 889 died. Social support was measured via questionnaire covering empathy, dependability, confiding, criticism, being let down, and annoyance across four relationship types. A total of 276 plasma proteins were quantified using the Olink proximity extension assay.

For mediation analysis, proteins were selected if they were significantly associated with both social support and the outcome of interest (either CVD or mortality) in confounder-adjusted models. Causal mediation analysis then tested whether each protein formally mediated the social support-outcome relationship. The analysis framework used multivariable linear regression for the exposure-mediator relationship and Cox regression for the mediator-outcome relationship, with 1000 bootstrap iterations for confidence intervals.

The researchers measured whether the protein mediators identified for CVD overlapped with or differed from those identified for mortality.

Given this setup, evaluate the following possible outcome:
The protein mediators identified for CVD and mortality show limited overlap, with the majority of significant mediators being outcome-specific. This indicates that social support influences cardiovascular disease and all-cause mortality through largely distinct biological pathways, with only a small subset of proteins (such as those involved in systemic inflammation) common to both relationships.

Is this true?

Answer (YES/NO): NO